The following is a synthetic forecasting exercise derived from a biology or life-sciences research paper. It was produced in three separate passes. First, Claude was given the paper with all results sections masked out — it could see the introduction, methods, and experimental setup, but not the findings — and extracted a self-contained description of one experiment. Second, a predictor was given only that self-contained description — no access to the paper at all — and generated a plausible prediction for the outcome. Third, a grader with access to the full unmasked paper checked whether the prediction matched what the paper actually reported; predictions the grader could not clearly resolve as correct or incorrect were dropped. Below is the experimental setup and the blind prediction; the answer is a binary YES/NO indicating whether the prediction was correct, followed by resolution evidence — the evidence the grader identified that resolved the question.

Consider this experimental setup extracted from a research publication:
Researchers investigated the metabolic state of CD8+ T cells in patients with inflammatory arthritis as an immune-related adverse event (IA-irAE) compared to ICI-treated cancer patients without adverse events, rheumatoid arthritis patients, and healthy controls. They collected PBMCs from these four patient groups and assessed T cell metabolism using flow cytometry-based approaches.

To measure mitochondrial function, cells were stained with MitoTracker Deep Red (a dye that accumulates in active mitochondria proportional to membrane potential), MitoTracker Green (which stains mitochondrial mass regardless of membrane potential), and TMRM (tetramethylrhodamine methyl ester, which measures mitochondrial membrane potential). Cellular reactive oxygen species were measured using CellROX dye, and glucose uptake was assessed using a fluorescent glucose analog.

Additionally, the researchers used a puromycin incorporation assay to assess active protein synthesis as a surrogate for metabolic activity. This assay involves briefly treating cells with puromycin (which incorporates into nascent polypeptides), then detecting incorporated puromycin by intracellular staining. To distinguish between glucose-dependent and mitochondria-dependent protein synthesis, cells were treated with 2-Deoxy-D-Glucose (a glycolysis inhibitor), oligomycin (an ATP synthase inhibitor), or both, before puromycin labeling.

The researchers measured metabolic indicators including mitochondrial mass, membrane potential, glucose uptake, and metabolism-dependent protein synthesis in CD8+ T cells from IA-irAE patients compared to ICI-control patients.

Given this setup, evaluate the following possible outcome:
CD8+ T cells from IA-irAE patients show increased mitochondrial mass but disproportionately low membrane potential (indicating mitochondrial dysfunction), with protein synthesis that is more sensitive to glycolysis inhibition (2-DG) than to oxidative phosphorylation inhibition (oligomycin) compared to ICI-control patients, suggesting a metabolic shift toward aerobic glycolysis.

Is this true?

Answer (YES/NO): NO